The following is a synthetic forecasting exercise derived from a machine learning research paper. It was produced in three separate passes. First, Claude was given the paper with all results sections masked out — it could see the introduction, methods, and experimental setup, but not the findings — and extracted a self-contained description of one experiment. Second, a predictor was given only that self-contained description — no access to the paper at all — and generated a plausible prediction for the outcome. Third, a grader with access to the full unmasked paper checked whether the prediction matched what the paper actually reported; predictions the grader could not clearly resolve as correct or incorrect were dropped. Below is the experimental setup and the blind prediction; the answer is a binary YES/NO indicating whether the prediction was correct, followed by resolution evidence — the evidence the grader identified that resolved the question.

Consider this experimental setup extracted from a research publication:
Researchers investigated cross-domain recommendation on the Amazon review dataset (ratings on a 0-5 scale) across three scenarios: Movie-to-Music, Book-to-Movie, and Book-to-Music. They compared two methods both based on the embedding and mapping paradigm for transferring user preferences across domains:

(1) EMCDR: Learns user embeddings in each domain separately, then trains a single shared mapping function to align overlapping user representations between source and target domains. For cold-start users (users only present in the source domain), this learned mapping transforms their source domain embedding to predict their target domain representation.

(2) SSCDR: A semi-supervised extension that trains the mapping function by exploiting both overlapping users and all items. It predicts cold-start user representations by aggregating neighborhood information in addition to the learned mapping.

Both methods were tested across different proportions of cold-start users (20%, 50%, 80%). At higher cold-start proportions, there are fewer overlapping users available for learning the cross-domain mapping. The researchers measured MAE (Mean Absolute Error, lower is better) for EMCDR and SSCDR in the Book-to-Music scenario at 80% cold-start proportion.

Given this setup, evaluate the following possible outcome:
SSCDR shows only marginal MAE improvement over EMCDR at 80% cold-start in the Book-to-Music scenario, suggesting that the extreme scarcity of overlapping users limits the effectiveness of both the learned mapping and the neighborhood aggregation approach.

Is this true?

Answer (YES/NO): YES